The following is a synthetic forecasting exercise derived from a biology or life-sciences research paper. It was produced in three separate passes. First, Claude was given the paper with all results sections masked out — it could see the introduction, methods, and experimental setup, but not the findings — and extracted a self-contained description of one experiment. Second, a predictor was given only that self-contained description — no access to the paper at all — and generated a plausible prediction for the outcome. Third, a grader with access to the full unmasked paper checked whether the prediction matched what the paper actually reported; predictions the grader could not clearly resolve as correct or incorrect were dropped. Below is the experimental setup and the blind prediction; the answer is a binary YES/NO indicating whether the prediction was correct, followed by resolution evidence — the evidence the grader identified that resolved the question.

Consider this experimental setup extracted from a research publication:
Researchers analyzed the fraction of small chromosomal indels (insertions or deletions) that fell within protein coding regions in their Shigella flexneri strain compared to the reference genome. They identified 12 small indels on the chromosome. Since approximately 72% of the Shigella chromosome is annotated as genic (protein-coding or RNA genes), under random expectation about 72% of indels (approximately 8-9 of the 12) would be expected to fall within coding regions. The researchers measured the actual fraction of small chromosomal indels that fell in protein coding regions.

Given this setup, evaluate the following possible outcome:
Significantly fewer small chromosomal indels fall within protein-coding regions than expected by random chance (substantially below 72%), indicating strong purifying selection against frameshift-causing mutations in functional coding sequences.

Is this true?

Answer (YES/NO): YES